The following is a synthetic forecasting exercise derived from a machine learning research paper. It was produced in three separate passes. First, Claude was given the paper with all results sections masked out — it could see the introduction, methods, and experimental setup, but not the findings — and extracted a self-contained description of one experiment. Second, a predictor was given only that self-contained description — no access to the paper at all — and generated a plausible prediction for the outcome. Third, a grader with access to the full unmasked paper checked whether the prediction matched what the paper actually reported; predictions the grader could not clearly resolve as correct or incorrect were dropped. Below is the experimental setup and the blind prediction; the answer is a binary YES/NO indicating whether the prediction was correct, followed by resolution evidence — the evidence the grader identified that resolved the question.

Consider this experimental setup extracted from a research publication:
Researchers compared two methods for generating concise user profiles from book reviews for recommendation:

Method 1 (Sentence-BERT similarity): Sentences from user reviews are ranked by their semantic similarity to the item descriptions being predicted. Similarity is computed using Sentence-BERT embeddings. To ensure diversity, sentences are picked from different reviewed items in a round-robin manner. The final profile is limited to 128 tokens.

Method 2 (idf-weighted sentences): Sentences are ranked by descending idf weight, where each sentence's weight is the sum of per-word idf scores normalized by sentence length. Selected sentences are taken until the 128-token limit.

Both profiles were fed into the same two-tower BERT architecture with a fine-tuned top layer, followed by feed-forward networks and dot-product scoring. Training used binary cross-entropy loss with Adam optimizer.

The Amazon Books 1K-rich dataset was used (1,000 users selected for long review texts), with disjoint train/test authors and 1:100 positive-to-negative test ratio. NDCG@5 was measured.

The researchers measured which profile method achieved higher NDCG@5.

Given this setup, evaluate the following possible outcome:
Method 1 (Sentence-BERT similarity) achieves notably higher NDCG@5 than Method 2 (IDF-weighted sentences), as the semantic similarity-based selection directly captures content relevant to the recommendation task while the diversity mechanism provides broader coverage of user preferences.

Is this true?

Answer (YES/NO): NO